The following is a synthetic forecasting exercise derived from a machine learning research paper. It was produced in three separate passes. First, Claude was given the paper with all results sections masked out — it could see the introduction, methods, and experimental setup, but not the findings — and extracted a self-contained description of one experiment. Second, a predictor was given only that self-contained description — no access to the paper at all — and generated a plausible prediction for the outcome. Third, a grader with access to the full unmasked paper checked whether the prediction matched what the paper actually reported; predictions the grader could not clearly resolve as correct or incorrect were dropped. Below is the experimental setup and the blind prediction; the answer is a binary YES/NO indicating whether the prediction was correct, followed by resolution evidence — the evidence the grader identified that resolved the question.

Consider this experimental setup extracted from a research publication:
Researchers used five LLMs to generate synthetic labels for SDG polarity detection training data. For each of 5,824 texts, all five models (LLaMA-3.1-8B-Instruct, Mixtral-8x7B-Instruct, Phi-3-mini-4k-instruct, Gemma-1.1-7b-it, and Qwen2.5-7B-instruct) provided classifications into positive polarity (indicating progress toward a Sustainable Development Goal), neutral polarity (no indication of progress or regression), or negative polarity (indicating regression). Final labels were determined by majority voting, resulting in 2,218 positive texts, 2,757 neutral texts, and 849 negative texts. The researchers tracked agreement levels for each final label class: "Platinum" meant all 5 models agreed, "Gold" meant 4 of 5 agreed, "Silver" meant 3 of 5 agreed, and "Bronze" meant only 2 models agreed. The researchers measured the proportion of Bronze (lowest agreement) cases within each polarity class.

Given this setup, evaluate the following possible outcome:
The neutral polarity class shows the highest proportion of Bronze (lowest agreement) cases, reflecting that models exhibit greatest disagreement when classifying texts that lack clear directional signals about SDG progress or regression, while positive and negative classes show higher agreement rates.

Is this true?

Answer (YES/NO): NO